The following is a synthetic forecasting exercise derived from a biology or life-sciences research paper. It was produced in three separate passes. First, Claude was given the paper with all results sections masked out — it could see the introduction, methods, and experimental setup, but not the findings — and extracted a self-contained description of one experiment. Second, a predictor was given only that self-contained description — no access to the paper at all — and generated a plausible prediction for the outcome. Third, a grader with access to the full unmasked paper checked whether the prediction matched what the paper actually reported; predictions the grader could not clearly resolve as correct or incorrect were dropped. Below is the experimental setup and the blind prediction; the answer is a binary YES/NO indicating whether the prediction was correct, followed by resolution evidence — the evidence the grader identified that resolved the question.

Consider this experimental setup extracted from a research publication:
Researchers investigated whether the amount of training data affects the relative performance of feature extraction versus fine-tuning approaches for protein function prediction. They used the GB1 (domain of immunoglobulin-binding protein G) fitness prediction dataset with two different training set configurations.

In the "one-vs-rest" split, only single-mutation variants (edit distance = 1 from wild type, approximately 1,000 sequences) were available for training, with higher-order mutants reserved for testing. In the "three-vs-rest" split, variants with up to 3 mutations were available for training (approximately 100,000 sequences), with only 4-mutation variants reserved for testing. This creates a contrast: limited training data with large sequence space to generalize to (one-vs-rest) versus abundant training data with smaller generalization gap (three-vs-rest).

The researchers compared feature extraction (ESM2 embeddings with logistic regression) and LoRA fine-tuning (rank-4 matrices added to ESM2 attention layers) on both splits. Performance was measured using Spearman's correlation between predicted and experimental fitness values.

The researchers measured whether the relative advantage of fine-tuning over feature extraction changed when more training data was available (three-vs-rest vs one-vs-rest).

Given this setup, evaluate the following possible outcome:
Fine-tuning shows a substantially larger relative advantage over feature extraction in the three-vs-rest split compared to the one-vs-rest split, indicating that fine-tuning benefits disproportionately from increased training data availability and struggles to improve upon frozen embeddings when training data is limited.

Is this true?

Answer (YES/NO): NO